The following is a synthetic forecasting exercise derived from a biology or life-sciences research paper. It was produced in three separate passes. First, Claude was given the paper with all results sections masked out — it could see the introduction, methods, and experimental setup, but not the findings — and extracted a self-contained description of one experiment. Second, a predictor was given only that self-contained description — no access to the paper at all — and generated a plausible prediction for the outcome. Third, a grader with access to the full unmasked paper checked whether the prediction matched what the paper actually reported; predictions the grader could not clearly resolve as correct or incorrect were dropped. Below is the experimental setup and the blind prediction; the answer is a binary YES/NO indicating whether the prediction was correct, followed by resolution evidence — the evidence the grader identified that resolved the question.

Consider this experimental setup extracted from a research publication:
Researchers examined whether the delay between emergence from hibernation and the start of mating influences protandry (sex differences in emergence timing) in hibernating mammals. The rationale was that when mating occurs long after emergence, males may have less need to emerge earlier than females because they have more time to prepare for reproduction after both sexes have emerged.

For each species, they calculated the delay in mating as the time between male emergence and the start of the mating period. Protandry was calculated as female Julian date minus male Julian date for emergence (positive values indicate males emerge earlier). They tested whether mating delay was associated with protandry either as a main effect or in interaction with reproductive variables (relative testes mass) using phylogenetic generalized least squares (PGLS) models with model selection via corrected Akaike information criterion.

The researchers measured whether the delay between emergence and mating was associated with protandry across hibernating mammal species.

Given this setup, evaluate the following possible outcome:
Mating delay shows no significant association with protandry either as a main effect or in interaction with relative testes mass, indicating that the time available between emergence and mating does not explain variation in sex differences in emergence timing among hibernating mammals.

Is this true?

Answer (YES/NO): NO